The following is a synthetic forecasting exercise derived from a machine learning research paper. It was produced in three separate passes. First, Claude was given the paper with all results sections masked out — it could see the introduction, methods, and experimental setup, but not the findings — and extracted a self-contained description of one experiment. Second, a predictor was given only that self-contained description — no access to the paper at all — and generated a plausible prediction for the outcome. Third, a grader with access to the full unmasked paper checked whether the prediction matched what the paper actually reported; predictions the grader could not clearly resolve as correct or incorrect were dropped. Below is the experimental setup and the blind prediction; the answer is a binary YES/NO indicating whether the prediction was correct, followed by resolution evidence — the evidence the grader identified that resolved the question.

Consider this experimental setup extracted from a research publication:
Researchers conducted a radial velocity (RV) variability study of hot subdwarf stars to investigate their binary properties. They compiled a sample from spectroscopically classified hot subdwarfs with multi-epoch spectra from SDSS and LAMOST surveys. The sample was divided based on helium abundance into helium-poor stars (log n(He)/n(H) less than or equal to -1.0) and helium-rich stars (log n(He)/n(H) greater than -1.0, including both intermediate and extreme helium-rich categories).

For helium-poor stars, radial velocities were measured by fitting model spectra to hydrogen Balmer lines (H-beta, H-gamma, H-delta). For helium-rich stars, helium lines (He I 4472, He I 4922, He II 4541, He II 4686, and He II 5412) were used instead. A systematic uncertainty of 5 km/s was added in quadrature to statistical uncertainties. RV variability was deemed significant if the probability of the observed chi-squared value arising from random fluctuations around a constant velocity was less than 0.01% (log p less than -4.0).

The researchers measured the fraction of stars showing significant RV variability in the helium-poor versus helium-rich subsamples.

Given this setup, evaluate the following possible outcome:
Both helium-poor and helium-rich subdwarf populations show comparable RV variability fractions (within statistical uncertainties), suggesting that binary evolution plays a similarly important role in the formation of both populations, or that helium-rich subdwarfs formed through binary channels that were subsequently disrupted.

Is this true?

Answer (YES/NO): NO